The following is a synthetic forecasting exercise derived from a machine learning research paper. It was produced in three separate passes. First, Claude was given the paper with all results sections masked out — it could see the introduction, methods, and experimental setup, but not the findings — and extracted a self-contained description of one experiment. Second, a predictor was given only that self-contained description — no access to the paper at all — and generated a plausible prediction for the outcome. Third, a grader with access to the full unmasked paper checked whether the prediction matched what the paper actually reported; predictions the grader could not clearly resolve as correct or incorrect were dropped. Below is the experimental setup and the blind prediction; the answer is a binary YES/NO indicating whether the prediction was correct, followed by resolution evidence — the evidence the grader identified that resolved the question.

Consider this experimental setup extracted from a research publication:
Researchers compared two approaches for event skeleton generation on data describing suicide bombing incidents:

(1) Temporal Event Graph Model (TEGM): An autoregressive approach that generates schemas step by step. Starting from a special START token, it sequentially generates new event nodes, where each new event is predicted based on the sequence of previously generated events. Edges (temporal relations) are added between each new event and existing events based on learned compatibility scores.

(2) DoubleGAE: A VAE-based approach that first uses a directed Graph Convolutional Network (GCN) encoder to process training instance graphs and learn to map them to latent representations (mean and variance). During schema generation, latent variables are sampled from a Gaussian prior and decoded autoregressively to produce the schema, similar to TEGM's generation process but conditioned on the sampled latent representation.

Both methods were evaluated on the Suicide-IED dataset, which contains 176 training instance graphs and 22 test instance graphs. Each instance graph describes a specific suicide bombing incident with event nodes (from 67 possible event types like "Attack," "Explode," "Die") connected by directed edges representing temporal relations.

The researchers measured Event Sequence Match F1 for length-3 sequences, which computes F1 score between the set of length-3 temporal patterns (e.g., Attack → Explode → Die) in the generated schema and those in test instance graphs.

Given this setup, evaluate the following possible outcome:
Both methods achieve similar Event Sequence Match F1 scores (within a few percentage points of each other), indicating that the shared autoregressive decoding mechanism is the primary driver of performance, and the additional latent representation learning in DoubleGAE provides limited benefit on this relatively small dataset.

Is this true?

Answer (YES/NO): NO